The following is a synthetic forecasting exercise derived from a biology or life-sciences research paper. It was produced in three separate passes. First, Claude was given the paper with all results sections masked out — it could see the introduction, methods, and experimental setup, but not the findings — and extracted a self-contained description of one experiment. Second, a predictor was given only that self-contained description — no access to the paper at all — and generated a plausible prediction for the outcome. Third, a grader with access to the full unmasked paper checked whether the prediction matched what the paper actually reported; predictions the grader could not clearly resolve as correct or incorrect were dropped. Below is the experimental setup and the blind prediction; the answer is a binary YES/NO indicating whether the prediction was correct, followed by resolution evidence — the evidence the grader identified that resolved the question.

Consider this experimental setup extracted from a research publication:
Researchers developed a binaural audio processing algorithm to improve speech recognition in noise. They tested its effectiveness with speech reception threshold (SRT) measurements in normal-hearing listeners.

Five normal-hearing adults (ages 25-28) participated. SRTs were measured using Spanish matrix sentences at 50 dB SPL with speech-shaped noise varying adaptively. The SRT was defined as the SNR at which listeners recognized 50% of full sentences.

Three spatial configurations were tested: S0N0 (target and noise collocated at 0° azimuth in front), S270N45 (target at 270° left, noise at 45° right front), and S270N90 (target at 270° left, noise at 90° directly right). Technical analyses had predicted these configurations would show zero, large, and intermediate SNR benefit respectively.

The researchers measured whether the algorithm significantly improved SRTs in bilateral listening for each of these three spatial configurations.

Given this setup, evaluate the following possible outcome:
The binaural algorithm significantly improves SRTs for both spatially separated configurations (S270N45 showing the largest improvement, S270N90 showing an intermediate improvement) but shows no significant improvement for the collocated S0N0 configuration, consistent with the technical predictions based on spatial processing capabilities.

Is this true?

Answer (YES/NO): NO